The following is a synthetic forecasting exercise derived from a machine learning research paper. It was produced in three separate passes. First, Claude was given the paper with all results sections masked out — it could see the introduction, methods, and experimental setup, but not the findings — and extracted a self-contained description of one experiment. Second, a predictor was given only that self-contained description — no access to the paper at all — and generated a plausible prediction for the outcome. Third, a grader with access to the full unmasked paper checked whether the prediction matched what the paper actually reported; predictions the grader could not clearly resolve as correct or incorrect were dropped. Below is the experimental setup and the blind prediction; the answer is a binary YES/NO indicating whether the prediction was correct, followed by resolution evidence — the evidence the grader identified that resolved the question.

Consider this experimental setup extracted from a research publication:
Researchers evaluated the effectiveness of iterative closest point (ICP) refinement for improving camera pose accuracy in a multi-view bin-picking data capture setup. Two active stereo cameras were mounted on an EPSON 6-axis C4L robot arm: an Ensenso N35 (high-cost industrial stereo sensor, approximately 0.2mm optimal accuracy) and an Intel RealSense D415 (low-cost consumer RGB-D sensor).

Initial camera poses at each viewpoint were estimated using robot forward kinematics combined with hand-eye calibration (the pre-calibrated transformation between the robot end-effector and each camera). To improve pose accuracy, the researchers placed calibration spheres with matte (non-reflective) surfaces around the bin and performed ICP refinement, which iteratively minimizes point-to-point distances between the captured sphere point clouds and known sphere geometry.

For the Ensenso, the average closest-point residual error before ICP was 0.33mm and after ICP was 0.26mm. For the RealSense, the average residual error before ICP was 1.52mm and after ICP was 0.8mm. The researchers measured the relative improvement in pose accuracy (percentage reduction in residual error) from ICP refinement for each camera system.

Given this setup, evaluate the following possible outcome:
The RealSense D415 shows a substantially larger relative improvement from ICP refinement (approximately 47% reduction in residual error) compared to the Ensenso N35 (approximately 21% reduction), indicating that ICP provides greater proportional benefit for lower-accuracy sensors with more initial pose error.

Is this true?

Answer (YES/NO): YES